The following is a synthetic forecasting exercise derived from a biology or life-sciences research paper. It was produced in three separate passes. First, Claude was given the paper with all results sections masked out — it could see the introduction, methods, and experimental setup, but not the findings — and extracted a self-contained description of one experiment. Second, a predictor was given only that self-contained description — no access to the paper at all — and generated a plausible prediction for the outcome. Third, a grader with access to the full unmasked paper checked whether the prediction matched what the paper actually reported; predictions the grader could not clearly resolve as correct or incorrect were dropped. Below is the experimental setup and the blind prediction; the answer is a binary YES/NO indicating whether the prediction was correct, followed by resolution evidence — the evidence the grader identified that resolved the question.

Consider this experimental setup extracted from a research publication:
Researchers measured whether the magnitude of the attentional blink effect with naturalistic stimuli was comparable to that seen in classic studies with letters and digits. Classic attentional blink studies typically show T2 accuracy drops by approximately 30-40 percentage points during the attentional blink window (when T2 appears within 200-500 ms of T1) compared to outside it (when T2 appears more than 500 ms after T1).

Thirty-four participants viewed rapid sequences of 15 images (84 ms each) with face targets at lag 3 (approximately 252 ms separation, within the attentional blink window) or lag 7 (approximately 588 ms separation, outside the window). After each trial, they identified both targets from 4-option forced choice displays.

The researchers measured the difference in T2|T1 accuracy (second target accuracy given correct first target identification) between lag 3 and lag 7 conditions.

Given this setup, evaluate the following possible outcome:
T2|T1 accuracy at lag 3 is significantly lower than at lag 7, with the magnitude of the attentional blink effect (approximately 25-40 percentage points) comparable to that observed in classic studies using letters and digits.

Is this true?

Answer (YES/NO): NO